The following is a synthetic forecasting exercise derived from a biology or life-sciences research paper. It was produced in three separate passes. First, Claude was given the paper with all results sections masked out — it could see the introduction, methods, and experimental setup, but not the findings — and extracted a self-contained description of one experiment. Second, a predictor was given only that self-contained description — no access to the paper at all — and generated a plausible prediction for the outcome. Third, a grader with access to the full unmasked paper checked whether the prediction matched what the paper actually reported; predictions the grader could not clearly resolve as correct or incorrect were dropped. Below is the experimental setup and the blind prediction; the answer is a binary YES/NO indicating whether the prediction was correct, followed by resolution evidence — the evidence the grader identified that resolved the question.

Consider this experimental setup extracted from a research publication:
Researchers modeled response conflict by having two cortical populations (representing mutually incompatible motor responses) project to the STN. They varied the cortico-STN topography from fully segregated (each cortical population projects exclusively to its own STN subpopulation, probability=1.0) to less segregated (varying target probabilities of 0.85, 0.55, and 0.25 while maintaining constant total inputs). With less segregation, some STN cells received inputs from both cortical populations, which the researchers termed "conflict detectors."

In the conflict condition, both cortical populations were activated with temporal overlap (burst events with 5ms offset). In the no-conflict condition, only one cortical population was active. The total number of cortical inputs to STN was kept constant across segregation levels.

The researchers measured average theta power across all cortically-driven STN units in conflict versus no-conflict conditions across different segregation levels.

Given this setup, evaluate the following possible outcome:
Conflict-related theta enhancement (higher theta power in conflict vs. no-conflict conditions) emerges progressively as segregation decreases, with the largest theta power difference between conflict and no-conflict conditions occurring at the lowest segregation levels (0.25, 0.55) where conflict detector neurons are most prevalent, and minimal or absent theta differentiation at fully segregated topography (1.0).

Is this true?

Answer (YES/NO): YES